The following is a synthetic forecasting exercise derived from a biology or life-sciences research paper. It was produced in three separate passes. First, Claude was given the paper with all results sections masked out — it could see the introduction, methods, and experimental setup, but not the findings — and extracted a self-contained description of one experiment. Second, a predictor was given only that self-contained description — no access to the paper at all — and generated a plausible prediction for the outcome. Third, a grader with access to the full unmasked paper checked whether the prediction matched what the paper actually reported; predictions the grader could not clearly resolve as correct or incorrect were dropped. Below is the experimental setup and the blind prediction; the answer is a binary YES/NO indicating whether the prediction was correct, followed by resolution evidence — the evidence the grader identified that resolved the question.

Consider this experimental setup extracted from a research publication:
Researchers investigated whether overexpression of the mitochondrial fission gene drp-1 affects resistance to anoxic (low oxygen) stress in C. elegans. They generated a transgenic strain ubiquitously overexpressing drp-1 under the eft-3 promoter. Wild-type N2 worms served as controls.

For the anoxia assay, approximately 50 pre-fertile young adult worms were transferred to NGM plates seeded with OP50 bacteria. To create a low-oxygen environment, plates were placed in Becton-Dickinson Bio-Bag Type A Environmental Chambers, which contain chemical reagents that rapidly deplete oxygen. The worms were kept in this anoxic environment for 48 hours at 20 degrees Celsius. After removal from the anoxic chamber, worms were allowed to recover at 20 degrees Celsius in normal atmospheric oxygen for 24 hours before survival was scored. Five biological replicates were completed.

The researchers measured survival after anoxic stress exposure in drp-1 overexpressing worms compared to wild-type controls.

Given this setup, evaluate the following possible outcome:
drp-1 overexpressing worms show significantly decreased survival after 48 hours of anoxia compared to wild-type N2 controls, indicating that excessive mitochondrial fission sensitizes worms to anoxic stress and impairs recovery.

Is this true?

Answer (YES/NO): NO